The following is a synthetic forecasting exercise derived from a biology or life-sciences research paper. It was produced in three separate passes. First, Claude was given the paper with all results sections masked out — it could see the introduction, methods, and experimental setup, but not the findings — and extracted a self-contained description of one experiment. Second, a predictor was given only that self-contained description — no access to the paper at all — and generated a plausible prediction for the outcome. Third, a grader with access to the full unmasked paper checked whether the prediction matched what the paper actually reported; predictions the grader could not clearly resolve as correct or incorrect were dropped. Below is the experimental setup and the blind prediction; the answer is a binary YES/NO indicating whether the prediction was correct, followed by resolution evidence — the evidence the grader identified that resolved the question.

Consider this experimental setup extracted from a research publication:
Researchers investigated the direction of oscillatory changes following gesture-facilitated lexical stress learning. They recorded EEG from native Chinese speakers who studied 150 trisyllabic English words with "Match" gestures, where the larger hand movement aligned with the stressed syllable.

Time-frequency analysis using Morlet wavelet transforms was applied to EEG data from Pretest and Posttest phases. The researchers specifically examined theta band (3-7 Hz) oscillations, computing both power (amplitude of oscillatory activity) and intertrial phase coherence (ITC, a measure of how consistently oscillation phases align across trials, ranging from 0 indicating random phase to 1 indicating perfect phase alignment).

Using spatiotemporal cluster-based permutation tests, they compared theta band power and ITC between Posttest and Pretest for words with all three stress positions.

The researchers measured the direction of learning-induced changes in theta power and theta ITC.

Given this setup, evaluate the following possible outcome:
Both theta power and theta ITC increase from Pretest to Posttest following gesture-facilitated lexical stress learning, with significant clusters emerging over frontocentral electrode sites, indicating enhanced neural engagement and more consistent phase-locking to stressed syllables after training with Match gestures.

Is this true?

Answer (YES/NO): NO